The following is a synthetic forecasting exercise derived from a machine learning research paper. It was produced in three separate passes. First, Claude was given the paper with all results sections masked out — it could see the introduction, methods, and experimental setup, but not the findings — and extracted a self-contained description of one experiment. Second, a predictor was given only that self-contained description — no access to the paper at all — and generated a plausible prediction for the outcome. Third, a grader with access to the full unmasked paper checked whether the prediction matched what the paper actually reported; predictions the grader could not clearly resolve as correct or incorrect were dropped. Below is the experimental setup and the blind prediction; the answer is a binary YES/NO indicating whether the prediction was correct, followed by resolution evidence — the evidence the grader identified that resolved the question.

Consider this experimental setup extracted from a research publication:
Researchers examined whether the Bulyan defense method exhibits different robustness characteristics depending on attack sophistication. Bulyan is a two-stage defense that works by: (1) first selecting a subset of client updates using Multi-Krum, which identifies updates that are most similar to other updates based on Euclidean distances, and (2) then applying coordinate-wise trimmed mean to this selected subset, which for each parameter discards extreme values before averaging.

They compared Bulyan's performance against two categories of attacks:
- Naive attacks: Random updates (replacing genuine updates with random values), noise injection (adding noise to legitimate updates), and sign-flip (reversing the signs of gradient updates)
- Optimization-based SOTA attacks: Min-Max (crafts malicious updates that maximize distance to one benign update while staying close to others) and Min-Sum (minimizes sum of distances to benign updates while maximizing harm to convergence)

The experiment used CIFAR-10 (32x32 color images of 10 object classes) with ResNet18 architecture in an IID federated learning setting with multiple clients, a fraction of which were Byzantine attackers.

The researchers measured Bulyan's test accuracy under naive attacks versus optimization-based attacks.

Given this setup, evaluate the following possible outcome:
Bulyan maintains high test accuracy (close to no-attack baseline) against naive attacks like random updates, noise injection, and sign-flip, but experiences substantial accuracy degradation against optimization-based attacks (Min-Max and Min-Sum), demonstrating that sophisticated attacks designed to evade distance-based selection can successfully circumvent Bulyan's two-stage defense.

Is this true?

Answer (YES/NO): YES